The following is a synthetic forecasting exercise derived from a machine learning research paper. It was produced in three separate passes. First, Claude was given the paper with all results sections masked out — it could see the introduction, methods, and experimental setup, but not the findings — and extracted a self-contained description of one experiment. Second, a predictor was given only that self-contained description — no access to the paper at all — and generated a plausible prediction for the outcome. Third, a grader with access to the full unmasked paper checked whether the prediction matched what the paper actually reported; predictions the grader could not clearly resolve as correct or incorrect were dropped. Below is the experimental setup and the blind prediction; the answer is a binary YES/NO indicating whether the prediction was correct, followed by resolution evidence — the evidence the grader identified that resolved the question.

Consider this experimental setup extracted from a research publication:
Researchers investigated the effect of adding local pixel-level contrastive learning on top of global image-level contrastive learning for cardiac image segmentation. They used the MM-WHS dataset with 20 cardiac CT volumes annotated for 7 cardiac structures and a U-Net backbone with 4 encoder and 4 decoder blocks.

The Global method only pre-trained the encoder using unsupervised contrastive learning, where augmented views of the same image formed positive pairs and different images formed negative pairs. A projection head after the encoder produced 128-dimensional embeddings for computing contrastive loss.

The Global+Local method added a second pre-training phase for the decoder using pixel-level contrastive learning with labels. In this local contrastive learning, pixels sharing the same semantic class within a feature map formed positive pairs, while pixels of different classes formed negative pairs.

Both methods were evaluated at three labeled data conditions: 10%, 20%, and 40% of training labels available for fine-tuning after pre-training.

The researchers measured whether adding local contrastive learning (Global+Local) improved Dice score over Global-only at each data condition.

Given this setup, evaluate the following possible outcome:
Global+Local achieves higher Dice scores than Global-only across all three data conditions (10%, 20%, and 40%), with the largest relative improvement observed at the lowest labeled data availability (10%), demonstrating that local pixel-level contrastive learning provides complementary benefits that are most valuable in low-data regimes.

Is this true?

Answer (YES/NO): NO